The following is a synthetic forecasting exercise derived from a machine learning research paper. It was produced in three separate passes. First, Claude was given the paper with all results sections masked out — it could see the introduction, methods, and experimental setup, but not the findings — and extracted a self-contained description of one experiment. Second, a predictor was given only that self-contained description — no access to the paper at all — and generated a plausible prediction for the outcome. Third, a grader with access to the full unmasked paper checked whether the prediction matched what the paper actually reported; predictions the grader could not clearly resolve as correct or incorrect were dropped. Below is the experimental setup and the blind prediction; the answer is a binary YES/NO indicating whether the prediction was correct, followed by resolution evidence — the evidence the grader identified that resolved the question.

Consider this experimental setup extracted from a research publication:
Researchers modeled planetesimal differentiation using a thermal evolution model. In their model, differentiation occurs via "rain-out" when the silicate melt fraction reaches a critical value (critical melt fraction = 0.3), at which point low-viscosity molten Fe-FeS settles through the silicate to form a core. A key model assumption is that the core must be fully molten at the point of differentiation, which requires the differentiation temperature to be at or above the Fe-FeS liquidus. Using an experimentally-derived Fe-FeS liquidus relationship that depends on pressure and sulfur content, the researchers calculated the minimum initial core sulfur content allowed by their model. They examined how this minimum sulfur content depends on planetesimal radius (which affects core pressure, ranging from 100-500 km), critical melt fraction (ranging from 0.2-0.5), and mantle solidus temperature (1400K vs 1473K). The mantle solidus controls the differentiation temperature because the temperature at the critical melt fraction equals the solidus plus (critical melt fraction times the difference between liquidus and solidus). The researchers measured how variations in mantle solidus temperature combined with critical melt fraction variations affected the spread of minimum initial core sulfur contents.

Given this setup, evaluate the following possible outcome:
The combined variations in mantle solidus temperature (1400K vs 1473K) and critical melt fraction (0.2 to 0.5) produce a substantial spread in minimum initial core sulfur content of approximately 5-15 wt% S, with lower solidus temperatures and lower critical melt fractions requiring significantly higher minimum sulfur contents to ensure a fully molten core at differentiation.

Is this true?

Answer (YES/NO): NO